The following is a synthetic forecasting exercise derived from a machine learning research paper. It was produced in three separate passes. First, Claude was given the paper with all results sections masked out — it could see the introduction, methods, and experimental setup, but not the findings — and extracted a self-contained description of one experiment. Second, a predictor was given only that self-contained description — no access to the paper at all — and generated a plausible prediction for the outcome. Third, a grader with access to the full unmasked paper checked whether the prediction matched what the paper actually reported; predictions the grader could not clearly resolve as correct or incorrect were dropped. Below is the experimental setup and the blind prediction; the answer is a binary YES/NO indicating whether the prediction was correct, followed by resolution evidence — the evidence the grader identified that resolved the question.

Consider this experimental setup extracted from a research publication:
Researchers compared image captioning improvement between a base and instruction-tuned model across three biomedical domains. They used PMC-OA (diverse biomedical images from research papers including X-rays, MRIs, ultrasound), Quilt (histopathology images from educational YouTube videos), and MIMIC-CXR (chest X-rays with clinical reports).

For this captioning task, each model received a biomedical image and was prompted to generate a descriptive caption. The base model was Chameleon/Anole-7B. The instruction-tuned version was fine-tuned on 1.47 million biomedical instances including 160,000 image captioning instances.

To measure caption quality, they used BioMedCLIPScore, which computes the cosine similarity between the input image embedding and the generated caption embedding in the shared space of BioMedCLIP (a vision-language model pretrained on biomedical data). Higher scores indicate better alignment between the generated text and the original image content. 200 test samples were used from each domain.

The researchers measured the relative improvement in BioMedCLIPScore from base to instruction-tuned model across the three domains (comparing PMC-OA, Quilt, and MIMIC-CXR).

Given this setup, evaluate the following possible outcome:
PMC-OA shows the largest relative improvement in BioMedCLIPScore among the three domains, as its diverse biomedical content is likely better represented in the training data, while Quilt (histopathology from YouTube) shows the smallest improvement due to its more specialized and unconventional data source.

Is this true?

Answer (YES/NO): NO